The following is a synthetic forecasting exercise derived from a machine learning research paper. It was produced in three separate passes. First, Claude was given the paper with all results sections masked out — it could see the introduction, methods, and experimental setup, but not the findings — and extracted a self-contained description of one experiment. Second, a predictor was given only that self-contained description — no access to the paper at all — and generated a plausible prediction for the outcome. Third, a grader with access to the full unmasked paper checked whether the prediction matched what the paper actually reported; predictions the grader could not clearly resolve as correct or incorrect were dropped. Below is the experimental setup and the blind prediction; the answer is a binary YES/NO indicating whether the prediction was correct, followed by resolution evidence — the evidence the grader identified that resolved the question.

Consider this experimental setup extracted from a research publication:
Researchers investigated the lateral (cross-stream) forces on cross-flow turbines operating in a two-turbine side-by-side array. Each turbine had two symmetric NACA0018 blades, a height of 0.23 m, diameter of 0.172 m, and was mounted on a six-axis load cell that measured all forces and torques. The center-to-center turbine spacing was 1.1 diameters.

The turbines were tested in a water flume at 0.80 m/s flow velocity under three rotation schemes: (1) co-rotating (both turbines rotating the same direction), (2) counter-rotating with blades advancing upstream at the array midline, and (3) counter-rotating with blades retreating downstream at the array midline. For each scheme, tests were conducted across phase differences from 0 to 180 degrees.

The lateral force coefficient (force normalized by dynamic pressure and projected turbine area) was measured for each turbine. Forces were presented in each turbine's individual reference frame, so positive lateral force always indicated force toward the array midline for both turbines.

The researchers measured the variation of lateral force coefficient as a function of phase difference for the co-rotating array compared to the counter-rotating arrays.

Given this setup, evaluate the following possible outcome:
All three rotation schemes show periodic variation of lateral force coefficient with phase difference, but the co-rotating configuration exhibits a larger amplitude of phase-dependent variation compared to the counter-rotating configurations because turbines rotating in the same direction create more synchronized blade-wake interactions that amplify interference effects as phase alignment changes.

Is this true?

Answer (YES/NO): NO